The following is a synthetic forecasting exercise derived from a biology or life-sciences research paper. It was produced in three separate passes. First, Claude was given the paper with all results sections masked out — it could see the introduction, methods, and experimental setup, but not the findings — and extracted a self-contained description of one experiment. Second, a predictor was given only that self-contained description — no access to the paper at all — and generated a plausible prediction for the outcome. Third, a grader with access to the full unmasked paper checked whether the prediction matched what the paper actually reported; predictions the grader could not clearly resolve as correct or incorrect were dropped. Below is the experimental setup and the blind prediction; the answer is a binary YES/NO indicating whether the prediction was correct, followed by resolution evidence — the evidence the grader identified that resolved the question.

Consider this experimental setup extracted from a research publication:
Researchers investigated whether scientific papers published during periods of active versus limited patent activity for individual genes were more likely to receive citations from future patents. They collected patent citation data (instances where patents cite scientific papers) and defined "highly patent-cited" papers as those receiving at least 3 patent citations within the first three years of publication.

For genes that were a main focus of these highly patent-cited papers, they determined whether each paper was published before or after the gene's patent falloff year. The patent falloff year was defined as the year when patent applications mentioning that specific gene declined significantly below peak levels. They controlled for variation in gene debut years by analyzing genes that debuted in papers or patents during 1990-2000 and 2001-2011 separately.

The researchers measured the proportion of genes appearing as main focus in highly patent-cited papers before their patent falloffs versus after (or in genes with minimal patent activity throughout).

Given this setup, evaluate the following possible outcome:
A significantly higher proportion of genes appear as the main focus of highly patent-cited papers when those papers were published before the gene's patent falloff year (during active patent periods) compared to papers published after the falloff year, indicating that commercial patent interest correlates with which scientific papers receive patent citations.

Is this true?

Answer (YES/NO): NO